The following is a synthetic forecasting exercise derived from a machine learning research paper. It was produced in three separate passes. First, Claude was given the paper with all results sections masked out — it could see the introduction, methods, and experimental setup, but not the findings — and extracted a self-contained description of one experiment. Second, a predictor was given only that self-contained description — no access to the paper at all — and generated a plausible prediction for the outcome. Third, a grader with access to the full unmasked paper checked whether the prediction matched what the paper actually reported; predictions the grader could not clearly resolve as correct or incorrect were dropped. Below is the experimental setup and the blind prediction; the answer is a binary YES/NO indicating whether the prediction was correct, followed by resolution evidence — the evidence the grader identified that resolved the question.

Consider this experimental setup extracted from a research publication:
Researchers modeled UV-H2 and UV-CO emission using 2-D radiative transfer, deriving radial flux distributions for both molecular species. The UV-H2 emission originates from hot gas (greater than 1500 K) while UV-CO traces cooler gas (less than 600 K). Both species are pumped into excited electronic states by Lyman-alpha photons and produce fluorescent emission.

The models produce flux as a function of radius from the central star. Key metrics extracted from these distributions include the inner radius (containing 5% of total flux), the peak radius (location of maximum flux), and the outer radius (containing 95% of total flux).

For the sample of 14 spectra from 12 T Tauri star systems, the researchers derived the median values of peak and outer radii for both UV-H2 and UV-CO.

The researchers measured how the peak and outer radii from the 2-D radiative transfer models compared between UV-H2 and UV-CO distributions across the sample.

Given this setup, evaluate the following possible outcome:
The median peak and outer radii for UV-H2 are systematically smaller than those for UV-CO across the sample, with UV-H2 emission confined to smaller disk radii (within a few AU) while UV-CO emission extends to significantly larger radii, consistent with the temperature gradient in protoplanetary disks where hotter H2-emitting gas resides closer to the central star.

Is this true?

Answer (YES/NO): YES